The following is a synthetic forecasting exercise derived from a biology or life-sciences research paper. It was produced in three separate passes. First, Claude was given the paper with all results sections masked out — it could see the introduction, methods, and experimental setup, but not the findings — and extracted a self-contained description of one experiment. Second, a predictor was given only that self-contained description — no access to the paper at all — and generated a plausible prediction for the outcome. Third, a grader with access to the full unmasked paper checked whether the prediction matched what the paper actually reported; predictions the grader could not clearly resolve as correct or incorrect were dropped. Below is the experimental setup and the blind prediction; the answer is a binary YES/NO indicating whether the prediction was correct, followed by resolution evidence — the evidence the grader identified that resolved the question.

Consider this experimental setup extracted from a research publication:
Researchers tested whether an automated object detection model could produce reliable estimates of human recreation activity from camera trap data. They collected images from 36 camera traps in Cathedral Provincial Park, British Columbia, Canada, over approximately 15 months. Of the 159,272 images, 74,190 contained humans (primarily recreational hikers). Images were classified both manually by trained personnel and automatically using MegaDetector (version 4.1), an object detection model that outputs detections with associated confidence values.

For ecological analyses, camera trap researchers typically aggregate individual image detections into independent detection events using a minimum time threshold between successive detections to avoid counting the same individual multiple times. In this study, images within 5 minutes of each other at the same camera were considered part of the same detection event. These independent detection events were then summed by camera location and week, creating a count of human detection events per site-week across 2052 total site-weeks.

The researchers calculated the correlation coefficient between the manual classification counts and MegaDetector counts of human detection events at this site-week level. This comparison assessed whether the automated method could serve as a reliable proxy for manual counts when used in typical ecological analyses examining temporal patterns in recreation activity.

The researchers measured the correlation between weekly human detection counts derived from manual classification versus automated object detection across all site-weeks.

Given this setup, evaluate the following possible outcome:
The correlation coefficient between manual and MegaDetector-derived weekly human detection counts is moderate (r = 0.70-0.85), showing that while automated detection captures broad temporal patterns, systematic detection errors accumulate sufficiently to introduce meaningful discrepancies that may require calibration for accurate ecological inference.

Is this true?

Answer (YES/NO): NO